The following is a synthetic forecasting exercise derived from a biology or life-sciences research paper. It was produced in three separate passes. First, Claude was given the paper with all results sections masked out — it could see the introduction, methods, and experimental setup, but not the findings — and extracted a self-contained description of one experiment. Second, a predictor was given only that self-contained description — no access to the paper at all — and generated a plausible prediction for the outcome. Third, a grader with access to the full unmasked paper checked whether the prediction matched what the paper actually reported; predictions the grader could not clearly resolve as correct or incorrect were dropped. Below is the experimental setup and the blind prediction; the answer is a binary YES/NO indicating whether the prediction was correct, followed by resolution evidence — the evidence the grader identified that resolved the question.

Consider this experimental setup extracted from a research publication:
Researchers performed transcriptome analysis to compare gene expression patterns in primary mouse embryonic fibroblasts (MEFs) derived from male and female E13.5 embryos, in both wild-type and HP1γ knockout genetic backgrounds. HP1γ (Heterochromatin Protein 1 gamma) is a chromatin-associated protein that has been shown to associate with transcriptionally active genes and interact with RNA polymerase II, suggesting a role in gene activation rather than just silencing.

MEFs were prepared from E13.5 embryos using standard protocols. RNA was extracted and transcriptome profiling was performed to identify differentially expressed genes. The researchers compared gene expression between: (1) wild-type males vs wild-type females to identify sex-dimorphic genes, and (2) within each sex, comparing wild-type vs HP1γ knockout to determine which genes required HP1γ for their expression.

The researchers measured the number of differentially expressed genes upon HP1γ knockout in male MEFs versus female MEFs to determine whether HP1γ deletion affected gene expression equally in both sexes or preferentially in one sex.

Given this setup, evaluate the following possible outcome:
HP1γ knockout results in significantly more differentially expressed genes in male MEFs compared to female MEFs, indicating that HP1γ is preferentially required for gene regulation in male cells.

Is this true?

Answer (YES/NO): YES